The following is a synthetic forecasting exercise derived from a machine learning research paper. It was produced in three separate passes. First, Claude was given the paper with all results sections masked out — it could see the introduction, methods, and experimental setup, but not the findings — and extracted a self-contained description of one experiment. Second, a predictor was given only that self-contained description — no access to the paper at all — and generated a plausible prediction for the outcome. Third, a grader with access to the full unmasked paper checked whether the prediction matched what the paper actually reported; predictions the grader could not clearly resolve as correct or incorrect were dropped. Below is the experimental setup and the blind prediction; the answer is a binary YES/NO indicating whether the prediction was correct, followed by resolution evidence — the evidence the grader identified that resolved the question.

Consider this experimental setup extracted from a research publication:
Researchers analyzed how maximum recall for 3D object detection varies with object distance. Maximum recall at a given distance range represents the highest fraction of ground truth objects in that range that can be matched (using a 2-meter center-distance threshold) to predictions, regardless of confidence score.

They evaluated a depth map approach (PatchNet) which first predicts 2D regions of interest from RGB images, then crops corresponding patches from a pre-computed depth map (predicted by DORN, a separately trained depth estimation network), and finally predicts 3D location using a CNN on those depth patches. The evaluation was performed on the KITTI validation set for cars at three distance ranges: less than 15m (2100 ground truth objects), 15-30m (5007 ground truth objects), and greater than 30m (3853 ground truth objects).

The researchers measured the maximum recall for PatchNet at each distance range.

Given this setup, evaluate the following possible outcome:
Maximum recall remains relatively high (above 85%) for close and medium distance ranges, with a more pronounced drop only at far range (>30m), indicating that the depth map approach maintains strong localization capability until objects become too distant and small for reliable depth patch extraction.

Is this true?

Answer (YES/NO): YES